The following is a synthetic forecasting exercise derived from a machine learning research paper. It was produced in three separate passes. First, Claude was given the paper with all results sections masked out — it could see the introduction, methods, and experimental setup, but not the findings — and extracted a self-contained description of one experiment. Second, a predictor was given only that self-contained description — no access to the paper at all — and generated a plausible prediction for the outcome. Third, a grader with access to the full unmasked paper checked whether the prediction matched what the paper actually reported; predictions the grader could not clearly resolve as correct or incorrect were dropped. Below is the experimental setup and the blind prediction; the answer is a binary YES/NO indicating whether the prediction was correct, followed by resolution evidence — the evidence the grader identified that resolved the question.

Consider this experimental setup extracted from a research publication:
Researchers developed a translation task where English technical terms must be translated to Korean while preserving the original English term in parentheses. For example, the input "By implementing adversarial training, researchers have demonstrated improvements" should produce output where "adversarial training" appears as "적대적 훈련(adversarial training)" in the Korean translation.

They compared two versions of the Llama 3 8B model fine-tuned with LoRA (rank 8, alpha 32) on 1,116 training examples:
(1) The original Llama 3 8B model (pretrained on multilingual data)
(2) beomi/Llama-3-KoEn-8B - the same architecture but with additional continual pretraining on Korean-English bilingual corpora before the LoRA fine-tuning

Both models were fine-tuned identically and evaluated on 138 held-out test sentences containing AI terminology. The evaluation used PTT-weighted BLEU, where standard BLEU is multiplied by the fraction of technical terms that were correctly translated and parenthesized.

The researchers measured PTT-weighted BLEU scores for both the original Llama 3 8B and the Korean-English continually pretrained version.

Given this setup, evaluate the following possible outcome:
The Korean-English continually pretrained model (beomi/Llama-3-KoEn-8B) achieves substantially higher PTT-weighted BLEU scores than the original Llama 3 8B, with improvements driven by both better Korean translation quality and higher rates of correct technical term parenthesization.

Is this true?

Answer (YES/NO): YES